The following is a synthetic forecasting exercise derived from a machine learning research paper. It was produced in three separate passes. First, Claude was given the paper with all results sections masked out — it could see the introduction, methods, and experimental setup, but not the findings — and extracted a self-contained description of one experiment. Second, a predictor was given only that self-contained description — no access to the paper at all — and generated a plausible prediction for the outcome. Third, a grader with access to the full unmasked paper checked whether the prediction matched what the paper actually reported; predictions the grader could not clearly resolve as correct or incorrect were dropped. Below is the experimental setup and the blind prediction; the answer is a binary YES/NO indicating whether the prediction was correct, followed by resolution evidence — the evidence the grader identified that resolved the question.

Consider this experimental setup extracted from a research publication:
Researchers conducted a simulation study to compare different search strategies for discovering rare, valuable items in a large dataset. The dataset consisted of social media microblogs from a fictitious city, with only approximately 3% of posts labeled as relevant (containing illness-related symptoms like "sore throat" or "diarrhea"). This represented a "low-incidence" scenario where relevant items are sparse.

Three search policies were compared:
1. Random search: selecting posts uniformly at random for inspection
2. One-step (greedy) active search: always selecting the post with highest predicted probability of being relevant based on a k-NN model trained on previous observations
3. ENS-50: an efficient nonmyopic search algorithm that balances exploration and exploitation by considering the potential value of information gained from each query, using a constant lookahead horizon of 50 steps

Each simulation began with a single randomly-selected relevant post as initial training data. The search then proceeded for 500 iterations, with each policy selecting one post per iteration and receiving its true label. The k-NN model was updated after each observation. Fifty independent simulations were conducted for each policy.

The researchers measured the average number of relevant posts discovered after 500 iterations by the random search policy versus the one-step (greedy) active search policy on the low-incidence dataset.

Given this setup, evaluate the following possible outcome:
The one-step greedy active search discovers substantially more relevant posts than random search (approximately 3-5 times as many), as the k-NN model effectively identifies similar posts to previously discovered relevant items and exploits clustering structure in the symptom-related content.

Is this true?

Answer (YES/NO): NO